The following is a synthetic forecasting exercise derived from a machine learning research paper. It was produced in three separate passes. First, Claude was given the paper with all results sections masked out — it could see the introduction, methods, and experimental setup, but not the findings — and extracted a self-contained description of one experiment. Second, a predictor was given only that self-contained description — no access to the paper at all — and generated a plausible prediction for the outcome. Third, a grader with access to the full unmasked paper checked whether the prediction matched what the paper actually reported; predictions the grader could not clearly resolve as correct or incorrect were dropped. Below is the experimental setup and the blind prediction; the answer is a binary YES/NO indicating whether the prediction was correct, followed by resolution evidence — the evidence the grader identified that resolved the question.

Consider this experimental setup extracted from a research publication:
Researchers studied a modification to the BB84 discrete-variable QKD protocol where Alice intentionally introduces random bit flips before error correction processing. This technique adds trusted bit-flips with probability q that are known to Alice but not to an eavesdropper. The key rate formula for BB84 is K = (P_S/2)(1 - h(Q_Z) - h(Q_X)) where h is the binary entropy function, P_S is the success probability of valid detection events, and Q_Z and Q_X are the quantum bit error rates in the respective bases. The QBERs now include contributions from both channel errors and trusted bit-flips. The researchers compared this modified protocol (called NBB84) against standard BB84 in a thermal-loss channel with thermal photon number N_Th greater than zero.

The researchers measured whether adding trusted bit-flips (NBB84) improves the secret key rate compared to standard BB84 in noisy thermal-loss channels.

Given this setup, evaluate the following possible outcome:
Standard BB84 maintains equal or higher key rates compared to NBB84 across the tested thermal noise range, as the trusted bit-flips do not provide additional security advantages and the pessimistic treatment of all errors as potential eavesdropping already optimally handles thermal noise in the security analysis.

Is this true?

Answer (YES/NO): NO